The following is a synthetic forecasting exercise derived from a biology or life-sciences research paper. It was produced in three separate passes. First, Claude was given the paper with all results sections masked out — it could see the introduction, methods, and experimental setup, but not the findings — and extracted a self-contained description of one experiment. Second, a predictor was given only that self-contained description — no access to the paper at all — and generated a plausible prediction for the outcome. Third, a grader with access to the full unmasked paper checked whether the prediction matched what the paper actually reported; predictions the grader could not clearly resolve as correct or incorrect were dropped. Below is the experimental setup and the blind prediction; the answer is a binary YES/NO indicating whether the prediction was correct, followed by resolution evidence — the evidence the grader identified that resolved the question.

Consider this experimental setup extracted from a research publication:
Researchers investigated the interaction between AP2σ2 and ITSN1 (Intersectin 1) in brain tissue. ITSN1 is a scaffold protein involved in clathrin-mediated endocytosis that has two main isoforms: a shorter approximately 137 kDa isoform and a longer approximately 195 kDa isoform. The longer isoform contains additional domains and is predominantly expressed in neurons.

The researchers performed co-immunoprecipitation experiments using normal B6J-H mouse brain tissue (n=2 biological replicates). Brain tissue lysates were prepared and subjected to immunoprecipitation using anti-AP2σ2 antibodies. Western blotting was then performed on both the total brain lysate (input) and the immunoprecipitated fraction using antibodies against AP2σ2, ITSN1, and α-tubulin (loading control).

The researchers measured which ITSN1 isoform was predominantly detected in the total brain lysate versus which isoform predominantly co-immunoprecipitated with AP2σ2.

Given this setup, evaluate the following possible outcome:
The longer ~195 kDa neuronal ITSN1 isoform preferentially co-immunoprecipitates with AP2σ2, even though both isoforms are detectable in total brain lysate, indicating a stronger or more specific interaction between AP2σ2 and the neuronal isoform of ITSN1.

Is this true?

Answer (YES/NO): NO